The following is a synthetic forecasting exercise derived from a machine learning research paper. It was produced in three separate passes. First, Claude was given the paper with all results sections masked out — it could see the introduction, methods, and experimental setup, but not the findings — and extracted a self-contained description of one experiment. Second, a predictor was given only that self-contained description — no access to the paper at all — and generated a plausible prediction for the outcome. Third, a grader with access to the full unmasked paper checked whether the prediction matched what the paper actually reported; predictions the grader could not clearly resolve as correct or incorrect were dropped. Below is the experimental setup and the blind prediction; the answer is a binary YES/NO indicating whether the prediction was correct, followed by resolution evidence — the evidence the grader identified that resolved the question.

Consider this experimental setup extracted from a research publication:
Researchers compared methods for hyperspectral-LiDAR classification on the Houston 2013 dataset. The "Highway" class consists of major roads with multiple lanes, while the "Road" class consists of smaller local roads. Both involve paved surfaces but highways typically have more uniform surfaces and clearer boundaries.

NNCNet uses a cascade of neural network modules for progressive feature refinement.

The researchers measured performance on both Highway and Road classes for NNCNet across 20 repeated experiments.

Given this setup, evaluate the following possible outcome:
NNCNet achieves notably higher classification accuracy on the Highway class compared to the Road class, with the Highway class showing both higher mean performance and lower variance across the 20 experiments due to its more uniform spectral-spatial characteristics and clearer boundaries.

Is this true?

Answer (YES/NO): YES